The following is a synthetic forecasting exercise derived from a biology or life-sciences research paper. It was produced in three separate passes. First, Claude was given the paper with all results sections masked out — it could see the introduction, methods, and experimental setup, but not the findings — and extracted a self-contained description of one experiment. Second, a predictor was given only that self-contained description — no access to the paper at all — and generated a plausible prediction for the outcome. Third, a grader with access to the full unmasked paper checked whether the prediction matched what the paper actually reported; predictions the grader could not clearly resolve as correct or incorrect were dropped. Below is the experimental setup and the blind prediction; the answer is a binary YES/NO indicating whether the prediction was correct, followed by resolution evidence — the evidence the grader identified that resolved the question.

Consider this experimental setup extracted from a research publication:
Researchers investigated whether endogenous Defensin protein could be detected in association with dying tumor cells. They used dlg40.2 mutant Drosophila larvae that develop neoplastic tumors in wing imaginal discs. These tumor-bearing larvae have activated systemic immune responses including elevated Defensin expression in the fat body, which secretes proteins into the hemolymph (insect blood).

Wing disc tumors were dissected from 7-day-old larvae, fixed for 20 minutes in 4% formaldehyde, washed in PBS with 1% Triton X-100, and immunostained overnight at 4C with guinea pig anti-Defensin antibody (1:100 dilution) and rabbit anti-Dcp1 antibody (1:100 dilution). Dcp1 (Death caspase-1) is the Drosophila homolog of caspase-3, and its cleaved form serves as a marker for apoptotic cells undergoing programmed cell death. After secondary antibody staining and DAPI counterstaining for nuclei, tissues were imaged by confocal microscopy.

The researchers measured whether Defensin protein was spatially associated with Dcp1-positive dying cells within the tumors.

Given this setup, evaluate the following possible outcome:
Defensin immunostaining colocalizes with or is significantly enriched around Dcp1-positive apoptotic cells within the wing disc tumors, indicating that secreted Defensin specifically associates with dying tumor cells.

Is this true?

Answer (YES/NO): YES